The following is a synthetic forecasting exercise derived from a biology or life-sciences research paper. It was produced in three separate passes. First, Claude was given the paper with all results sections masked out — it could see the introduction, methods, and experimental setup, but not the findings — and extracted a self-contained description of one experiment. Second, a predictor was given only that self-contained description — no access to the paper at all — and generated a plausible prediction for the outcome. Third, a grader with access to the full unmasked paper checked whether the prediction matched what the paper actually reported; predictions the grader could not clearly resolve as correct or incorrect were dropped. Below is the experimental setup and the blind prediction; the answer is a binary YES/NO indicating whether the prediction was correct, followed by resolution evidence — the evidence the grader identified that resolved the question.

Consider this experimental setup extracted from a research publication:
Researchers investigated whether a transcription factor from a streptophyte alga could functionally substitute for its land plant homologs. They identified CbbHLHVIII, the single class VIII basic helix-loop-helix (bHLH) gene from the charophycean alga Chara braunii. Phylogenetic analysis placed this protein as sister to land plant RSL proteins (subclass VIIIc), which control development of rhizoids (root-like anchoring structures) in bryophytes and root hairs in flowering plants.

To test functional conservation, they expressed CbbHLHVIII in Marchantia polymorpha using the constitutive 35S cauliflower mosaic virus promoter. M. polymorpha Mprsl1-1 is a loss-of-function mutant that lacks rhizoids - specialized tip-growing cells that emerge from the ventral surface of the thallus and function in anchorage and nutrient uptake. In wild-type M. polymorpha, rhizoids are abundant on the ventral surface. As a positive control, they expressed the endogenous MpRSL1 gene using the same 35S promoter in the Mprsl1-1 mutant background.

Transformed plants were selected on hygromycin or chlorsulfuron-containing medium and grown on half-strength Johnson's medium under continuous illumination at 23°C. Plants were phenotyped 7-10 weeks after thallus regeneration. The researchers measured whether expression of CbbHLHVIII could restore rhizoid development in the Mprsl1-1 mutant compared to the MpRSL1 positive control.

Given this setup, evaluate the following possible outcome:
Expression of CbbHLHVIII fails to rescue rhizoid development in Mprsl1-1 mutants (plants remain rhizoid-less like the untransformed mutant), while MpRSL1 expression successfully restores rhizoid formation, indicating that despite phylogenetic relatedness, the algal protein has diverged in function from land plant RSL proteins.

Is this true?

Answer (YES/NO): YES